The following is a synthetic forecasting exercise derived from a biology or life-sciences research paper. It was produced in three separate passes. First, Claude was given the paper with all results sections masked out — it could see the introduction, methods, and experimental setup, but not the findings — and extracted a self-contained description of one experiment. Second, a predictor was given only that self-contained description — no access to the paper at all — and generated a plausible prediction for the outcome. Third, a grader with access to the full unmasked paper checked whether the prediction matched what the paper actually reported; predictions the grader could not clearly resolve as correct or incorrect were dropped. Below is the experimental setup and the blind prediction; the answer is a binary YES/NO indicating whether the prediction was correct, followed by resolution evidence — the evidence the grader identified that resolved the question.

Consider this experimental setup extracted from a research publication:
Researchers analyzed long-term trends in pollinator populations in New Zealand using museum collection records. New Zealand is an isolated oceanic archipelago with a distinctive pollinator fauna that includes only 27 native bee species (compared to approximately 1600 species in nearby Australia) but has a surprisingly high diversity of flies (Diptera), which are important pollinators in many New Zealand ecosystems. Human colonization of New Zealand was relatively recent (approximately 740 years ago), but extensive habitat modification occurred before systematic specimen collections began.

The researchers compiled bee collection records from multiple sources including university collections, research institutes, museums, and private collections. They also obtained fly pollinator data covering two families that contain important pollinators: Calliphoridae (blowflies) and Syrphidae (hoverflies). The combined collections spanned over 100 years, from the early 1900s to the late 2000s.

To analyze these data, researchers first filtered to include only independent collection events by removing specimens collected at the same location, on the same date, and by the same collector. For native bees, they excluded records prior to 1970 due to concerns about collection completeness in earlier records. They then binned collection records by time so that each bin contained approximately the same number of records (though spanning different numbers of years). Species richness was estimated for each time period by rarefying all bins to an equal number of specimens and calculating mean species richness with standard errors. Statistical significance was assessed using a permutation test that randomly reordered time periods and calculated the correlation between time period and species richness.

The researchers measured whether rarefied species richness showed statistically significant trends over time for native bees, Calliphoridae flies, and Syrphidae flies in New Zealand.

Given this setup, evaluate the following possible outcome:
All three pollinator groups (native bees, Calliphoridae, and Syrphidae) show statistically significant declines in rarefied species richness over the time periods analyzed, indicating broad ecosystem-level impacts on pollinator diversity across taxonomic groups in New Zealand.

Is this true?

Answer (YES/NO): NO